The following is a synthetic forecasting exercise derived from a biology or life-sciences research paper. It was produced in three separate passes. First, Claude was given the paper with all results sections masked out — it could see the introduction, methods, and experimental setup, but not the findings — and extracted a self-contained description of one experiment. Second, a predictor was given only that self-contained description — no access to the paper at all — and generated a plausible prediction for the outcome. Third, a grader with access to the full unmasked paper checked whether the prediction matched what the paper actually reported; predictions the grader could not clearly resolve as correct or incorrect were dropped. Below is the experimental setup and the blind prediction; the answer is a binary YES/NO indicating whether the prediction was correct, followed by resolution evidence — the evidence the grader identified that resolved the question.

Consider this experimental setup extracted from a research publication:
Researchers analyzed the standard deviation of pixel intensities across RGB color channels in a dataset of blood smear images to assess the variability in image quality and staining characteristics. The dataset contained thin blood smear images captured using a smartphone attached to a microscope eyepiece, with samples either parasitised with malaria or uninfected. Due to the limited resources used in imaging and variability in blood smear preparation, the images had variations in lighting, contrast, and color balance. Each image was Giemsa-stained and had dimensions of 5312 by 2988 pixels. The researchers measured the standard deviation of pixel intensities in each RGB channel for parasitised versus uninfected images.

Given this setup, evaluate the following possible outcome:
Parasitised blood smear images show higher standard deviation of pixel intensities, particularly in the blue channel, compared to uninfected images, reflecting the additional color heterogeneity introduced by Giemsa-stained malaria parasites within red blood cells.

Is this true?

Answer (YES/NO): NO